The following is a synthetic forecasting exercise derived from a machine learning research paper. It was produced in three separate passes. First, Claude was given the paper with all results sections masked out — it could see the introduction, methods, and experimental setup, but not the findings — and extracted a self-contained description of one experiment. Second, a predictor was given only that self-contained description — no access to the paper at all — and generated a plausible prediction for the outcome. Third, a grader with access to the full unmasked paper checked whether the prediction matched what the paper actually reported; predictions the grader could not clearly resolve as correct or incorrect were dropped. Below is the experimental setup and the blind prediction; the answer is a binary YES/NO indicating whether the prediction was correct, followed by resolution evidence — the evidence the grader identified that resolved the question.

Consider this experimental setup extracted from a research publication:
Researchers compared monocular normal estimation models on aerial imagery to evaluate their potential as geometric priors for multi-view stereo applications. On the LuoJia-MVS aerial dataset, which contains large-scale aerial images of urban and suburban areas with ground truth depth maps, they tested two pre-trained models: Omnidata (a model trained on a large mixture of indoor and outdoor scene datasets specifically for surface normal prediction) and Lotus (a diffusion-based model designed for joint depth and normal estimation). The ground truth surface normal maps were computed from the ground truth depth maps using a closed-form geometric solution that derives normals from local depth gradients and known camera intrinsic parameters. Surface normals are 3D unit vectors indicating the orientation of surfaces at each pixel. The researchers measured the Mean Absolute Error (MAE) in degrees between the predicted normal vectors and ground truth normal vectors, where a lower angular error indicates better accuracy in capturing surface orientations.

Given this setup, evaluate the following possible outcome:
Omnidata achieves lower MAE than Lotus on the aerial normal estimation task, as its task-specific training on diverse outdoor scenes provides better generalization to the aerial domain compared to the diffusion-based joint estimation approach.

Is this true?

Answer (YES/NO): YES